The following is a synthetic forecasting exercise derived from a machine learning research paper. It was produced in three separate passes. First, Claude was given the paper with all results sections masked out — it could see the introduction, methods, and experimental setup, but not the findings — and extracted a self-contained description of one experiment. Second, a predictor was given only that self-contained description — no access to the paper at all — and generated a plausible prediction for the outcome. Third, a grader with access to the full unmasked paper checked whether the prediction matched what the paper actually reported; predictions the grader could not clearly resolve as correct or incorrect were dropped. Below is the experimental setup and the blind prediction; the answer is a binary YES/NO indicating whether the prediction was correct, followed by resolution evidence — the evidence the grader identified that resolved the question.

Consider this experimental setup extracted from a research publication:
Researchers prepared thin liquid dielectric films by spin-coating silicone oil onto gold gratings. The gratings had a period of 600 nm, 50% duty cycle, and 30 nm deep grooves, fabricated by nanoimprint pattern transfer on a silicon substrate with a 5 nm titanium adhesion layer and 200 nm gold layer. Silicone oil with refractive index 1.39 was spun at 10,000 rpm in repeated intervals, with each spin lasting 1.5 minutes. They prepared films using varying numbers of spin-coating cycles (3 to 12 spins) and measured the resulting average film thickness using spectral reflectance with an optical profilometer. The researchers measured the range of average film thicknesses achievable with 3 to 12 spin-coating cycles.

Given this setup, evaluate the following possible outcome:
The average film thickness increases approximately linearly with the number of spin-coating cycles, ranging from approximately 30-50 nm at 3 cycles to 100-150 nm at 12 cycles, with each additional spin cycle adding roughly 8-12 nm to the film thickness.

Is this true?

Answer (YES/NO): NO